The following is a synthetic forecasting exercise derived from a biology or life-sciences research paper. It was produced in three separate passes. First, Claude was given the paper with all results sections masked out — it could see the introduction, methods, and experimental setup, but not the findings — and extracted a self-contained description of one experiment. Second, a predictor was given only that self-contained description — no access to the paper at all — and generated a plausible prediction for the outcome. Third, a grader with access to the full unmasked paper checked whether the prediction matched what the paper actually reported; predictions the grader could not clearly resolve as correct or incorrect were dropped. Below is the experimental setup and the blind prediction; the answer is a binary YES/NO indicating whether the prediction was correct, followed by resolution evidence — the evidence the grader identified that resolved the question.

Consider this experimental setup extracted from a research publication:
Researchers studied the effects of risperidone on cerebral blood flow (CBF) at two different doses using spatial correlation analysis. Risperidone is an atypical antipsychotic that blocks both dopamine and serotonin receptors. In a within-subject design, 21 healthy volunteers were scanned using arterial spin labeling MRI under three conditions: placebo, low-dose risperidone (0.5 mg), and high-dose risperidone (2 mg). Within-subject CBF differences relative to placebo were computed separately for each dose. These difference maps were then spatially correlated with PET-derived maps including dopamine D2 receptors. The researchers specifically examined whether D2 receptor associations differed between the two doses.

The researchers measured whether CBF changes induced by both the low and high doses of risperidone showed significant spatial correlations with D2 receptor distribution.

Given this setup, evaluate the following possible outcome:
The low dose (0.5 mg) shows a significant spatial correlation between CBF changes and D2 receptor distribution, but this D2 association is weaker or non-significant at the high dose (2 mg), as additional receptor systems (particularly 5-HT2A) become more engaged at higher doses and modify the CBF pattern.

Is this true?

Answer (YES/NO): NO